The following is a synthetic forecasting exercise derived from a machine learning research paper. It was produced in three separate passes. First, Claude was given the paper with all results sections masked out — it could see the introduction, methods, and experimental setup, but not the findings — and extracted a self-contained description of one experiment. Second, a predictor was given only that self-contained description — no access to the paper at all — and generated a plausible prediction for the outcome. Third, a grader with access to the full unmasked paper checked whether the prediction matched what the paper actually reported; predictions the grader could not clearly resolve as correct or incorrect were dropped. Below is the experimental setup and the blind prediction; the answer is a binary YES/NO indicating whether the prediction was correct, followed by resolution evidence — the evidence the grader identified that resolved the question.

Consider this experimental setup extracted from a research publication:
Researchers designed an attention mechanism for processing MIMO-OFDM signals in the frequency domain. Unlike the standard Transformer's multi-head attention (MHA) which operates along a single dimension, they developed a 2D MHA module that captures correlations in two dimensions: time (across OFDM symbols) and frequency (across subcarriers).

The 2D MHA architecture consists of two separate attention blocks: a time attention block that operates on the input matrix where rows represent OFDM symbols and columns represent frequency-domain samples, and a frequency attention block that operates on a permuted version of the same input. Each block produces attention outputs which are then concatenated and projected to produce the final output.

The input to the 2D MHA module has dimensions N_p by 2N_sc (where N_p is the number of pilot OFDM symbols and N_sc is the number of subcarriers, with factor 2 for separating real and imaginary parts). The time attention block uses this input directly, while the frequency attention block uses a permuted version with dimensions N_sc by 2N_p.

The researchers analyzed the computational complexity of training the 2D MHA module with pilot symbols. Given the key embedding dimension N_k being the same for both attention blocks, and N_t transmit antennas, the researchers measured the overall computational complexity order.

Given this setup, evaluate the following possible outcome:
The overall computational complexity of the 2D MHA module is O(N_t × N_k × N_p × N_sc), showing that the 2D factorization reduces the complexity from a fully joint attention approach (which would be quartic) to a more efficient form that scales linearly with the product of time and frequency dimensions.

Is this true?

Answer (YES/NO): NO